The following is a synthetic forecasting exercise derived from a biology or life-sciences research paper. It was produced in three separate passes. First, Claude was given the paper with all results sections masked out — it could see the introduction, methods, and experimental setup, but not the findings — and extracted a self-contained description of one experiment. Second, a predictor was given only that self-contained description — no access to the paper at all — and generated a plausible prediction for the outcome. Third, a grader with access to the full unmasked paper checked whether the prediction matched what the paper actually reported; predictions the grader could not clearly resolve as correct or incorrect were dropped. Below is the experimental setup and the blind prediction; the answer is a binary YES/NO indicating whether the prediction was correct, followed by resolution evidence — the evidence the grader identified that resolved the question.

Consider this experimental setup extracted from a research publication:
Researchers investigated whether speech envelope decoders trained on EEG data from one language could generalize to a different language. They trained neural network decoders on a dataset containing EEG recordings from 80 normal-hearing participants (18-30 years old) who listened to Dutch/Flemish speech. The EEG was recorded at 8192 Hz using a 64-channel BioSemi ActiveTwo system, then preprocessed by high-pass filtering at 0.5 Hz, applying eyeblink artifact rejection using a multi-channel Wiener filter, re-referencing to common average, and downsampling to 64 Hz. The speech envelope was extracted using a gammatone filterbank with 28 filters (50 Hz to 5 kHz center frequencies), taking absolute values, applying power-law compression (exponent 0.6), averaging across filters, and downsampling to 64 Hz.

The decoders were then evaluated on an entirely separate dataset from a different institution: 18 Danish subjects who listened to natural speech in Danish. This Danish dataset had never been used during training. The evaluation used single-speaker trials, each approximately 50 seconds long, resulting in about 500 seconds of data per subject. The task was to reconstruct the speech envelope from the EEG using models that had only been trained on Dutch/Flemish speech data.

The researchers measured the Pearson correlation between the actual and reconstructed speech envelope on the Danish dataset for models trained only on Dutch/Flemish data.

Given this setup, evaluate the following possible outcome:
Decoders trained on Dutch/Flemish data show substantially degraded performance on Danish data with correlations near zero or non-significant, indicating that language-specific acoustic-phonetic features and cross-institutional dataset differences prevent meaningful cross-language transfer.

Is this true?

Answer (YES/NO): NO